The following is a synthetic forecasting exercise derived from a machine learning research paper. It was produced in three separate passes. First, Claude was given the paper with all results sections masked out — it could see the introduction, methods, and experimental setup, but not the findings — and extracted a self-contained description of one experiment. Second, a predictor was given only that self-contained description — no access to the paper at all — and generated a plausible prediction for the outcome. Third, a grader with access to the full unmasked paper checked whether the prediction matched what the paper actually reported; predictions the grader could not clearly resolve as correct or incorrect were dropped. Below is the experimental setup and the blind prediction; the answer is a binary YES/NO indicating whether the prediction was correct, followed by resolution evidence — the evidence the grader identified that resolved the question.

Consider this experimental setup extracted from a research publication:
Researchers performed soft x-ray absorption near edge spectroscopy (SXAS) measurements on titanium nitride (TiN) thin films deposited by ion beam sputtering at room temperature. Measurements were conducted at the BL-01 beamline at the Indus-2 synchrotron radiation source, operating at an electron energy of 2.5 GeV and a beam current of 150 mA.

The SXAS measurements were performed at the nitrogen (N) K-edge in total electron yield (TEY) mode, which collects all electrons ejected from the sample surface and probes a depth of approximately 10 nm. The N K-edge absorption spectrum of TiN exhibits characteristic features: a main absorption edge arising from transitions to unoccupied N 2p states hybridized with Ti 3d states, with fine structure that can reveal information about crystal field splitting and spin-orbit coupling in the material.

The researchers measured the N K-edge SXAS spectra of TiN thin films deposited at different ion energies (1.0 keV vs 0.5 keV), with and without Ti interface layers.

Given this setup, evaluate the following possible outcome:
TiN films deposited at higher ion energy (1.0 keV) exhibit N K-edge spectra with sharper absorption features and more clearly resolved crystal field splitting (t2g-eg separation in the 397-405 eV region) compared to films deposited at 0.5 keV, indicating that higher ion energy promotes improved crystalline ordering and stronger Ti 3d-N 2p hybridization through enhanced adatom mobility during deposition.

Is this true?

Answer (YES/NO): NO